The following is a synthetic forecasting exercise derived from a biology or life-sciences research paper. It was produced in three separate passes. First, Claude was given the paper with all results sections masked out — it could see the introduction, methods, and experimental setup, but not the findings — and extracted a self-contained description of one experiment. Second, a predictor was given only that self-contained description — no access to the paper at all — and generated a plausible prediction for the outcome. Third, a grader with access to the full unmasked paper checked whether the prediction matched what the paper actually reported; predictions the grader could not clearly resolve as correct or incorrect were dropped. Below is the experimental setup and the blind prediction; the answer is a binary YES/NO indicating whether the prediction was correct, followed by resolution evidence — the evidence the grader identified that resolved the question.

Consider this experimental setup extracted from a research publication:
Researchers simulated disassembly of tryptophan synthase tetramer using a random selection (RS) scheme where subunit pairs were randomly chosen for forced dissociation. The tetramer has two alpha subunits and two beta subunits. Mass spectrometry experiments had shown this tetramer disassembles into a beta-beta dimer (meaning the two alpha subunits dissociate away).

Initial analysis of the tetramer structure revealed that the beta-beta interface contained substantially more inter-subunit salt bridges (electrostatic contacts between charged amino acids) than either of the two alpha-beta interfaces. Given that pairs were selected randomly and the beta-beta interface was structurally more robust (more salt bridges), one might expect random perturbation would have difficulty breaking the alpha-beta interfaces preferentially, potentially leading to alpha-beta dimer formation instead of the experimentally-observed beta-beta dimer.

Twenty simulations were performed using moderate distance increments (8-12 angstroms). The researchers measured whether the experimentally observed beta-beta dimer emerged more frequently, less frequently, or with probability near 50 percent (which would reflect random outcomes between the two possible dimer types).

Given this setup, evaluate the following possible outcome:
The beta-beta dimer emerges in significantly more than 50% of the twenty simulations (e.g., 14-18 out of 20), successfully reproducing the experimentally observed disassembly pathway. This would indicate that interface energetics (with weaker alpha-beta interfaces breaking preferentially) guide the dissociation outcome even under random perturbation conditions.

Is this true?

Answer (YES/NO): YES